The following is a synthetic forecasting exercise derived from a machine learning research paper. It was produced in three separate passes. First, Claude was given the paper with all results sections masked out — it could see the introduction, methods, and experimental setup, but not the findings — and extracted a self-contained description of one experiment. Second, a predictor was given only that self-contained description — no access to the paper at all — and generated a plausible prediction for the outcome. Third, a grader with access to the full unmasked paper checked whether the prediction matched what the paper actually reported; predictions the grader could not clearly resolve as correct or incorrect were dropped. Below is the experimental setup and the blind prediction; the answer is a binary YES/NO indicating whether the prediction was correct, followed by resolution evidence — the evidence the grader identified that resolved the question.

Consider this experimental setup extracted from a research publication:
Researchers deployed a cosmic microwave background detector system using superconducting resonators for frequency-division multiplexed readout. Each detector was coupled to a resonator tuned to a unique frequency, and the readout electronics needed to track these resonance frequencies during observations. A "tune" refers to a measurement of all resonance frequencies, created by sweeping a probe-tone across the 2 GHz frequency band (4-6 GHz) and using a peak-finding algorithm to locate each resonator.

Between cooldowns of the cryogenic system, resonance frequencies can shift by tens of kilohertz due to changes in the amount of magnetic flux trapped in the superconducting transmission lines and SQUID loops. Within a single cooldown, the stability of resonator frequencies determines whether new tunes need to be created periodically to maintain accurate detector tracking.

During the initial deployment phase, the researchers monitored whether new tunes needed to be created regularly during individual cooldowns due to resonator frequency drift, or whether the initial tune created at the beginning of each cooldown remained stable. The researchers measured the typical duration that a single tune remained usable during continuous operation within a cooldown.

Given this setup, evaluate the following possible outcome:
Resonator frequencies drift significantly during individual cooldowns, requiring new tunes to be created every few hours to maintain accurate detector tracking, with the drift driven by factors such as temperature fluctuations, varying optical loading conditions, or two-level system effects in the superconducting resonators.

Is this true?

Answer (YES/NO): NO